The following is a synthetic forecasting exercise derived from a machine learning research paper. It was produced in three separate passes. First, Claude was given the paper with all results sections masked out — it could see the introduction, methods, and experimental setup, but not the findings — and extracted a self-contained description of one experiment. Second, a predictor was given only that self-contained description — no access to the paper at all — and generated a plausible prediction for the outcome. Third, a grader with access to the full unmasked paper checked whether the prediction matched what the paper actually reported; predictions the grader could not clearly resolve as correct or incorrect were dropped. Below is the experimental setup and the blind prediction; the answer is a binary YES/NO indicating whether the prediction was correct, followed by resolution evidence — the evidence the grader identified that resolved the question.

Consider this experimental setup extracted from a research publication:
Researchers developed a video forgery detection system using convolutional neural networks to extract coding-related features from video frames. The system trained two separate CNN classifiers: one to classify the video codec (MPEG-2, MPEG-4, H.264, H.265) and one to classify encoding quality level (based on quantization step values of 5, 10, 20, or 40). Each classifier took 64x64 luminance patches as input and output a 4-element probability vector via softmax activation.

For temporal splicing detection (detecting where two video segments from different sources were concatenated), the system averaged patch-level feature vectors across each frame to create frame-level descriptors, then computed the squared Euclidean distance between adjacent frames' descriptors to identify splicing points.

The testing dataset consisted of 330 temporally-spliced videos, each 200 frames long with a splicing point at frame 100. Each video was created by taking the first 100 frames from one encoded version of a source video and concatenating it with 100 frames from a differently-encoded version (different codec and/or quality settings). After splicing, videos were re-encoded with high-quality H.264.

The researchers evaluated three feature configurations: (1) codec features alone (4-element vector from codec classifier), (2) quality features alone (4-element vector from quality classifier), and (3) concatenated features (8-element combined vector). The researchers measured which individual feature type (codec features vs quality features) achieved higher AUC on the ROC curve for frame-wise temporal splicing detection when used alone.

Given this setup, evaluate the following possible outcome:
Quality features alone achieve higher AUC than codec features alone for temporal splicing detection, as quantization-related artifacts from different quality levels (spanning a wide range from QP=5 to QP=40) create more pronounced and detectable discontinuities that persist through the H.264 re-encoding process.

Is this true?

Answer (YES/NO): YES